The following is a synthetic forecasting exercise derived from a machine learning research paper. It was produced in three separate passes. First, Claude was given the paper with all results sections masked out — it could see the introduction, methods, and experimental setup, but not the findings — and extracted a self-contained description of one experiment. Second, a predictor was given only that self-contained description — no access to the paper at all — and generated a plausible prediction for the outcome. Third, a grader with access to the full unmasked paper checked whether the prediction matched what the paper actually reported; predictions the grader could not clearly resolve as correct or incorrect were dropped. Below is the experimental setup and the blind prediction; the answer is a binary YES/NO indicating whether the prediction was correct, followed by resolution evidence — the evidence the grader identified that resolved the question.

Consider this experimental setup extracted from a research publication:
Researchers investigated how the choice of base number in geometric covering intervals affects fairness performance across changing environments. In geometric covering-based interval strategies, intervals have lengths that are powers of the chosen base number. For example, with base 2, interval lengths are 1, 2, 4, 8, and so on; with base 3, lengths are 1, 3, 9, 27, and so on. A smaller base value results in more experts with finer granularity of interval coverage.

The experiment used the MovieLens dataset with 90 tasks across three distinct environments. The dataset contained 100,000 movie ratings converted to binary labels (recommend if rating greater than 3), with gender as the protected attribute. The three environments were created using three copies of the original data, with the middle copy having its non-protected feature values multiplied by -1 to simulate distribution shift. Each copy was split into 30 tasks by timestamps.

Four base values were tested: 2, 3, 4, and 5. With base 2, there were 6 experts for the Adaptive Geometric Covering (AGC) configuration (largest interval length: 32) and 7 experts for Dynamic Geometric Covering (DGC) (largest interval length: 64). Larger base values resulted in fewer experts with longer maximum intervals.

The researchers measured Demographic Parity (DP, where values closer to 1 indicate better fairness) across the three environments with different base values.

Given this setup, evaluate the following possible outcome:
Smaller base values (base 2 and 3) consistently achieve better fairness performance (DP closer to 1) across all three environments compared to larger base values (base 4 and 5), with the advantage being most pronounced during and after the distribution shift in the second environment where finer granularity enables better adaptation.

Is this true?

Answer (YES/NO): NO